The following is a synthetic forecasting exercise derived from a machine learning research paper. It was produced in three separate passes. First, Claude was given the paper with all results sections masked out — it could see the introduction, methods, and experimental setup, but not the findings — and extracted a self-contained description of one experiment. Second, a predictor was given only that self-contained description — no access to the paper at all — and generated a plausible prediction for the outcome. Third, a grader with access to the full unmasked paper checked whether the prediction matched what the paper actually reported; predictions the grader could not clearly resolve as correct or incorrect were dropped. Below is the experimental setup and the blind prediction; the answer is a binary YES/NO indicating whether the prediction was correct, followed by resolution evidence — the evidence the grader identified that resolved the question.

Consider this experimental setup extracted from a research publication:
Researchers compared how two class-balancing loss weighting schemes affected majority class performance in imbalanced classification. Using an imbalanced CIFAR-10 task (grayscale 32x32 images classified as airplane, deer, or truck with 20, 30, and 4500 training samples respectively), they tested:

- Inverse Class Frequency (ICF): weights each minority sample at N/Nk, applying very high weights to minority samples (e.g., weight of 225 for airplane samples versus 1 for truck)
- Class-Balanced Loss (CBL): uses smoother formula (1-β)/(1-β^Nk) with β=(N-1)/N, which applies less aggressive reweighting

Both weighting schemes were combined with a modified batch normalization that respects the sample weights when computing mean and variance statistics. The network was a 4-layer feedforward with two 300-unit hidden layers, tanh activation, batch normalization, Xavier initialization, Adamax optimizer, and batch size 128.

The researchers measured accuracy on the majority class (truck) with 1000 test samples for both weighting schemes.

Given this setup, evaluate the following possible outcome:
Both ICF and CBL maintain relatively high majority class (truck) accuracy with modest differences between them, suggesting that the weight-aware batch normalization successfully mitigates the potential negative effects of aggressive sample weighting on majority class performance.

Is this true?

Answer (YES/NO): YES